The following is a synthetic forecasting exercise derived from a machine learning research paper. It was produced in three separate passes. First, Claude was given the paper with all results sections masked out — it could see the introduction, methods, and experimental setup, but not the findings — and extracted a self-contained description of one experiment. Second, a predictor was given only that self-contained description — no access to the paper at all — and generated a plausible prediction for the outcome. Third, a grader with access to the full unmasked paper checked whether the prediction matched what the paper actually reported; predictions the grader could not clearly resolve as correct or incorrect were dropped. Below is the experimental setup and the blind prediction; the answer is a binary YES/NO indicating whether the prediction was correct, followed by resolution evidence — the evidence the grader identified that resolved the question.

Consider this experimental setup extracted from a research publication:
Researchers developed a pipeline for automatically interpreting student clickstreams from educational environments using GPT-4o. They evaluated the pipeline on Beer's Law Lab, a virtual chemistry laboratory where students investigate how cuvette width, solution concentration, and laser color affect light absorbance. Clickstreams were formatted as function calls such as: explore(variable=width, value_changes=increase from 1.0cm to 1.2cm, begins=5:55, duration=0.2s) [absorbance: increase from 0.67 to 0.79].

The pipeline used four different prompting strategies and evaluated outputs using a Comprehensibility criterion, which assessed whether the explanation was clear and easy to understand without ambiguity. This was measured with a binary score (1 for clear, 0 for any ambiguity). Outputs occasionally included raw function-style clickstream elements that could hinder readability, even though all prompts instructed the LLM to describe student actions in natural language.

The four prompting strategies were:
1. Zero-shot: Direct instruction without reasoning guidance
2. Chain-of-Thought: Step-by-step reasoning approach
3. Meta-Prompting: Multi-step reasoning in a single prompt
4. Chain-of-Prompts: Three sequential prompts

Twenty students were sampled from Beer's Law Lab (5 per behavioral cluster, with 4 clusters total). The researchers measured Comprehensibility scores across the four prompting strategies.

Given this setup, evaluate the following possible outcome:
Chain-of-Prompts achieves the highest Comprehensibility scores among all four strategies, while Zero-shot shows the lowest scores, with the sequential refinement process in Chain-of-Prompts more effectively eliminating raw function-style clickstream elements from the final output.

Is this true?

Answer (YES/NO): NO